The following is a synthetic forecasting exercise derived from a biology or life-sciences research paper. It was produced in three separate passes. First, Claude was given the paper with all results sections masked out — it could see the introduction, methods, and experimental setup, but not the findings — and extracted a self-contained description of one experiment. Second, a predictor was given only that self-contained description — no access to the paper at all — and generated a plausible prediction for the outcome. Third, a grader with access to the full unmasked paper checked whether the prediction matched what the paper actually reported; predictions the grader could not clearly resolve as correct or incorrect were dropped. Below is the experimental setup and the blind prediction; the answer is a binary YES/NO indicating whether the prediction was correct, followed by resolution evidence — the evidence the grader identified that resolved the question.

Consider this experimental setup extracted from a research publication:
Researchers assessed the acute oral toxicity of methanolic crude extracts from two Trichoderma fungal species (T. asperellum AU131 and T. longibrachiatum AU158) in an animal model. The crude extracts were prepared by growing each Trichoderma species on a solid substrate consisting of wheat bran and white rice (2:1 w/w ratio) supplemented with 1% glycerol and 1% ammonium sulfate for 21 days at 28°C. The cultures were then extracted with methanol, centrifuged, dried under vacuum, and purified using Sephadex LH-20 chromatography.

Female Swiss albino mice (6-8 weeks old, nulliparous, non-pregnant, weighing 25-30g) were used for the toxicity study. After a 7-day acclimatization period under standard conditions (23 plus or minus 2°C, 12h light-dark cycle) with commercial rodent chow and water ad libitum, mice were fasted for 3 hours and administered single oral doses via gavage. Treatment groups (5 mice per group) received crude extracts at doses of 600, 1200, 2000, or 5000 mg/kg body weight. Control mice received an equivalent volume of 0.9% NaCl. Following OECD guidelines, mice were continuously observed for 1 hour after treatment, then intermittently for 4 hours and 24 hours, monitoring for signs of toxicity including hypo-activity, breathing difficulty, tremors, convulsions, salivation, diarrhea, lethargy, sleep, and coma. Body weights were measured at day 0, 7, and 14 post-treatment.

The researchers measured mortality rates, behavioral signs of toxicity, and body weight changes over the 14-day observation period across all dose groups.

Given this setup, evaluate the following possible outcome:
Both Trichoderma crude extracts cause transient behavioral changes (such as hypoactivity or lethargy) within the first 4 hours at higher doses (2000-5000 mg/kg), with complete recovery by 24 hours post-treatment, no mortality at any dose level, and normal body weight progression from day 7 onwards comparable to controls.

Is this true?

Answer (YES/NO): NO